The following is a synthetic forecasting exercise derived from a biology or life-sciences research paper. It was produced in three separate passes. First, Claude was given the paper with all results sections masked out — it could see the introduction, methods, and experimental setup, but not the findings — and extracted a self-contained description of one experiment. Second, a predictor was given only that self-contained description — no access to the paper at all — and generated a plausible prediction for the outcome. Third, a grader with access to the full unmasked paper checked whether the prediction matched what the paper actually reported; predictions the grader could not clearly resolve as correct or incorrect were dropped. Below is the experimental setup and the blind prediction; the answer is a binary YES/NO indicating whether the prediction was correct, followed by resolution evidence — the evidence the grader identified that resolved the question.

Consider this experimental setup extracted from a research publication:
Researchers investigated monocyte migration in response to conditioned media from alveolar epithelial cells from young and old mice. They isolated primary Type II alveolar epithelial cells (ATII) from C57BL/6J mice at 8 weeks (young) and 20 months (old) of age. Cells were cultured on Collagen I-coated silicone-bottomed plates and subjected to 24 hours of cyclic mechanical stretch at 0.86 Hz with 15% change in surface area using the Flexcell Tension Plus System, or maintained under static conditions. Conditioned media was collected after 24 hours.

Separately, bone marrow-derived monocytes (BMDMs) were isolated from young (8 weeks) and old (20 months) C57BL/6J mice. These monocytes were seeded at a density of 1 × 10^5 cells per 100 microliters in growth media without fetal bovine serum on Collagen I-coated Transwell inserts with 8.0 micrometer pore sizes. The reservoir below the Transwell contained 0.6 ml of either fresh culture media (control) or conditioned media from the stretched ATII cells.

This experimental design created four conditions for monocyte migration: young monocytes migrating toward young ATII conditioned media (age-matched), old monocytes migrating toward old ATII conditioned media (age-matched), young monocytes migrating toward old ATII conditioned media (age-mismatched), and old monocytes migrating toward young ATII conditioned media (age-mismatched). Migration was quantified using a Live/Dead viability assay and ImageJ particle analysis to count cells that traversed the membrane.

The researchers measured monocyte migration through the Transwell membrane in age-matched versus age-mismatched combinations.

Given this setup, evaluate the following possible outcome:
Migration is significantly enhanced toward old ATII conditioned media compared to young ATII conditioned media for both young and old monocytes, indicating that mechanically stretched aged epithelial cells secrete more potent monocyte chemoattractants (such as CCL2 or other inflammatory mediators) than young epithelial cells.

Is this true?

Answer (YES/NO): NO